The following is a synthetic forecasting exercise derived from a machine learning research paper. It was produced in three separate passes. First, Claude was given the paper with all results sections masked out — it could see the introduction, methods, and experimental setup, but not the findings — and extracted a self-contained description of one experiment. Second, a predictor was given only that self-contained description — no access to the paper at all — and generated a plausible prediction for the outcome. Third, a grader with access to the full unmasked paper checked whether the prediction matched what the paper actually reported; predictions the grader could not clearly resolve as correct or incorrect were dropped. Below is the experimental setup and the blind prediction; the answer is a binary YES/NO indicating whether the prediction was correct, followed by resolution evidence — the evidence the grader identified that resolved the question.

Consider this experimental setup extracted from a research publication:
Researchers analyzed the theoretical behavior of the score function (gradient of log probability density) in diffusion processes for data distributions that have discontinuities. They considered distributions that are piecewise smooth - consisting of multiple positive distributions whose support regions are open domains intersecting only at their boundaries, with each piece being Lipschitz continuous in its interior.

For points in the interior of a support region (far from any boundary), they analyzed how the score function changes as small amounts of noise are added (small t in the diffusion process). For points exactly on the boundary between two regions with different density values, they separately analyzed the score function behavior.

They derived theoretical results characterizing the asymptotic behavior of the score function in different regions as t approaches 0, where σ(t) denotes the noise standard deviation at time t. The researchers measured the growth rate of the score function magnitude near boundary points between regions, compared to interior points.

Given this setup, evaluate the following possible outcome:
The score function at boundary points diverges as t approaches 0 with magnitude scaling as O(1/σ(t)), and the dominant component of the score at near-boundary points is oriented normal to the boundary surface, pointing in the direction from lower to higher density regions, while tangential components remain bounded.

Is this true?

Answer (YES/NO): YES